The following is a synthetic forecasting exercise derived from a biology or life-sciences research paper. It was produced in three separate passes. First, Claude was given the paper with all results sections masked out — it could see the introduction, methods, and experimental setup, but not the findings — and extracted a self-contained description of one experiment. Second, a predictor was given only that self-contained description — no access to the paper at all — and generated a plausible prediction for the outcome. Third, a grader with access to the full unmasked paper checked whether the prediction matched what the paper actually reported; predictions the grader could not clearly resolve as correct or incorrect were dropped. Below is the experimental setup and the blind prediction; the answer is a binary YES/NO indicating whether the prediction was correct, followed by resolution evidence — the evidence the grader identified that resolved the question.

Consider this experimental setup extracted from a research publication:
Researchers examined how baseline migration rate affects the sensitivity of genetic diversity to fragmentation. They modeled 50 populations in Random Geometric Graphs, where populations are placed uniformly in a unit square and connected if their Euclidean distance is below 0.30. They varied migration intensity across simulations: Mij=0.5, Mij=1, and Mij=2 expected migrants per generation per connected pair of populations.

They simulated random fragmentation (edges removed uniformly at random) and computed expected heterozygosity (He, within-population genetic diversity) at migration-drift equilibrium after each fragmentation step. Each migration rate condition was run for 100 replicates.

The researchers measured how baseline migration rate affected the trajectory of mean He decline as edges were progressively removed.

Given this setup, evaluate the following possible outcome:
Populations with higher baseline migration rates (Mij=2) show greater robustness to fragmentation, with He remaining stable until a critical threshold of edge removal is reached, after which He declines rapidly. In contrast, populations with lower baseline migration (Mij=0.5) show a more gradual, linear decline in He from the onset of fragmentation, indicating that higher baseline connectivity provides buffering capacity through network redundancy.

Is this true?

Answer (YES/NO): NO